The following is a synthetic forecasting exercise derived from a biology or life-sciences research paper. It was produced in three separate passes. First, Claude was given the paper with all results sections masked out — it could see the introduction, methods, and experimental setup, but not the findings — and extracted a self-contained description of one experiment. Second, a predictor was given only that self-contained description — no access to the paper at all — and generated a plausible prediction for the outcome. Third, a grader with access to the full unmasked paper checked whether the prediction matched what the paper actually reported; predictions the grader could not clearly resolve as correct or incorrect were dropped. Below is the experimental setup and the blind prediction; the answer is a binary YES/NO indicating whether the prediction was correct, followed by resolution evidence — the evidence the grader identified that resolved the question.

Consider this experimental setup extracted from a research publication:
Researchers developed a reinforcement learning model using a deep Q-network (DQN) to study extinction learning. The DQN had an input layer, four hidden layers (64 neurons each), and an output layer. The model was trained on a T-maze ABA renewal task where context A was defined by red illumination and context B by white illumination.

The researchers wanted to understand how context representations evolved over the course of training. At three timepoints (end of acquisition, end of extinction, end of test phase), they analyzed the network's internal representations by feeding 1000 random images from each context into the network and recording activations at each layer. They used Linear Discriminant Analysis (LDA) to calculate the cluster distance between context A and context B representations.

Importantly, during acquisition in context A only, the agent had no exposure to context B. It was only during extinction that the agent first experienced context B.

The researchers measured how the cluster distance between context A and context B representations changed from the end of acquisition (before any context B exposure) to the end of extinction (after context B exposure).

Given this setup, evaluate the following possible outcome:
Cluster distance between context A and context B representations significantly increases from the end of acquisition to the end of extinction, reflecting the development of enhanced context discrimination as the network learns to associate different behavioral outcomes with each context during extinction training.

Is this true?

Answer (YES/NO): YES